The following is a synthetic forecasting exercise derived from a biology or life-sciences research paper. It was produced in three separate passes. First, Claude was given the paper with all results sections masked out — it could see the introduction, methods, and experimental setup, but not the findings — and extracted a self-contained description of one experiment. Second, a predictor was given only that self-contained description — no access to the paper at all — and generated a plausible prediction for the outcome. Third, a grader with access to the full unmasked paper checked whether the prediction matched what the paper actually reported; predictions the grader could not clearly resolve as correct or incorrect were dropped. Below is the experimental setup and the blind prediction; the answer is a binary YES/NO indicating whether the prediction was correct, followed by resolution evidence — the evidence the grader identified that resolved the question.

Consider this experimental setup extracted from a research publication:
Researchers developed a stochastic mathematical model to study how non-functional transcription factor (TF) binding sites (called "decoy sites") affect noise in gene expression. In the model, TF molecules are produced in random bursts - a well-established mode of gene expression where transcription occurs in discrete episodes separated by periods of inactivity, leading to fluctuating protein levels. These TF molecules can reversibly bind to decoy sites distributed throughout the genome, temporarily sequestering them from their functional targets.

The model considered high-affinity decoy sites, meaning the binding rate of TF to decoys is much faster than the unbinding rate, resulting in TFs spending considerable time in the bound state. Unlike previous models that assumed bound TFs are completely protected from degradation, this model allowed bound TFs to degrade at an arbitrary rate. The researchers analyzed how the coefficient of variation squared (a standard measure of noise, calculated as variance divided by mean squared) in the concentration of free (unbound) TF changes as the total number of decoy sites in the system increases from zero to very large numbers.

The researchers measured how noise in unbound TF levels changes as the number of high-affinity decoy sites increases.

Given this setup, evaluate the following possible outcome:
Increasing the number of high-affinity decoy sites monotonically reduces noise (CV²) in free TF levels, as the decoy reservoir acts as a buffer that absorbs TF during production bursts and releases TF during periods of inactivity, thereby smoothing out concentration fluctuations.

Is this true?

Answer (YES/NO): NO